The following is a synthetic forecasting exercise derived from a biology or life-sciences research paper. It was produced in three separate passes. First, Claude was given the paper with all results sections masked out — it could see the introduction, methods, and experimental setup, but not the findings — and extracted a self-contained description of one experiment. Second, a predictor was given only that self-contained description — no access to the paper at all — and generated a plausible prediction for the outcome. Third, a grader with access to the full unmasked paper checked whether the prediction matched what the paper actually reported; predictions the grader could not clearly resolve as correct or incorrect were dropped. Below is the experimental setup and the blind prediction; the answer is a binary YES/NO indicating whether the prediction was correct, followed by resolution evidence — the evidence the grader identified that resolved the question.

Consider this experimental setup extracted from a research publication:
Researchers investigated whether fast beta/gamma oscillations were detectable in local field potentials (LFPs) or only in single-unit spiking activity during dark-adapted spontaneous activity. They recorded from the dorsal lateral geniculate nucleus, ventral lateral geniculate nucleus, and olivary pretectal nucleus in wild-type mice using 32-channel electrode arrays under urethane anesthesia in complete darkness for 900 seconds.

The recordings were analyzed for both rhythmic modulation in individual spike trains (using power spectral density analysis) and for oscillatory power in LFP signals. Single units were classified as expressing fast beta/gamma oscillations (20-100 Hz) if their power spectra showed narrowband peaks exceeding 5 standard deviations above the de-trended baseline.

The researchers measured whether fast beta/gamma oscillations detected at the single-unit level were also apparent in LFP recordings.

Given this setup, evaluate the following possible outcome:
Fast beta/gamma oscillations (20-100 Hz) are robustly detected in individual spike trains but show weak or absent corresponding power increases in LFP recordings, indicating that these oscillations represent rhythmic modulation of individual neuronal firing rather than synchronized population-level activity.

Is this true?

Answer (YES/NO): YES